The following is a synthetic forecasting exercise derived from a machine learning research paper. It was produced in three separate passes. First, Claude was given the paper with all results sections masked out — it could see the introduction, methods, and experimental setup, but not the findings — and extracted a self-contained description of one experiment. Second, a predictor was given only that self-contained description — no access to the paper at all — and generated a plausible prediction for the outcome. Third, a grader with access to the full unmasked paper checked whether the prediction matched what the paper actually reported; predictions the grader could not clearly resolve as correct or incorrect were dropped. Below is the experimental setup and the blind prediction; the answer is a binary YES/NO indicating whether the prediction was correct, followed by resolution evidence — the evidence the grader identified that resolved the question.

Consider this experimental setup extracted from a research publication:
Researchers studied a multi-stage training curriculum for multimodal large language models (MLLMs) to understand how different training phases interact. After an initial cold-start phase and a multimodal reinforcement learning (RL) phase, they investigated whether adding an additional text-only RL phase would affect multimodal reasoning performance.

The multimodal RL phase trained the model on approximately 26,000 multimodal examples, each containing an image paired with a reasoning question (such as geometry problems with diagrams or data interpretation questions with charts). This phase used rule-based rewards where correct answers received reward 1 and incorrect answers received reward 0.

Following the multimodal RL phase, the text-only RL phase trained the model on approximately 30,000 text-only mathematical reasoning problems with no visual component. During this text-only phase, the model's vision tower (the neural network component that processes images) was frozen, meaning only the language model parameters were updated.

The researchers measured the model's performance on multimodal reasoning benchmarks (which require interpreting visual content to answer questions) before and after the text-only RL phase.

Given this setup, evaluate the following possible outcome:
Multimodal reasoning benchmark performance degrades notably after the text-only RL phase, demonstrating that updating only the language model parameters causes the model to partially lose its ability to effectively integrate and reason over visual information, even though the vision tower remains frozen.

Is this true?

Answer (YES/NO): NO